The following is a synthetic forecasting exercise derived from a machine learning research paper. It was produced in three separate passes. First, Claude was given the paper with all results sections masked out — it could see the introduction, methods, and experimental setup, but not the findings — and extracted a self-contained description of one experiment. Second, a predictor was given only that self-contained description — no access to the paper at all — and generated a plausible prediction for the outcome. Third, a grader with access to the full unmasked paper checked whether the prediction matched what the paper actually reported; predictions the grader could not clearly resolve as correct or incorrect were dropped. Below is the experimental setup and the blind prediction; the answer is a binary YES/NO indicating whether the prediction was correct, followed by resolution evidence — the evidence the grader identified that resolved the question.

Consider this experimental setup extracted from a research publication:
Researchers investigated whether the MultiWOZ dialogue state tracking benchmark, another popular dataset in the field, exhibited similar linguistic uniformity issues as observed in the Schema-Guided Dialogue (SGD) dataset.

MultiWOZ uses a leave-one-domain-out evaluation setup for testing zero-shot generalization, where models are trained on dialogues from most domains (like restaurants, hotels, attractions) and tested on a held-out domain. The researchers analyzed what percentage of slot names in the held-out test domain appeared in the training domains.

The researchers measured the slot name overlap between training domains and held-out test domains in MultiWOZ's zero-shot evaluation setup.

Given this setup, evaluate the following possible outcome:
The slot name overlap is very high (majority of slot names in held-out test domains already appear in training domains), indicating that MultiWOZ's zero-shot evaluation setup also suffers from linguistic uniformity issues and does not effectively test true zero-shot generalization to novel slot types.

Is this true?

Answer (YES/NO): YES